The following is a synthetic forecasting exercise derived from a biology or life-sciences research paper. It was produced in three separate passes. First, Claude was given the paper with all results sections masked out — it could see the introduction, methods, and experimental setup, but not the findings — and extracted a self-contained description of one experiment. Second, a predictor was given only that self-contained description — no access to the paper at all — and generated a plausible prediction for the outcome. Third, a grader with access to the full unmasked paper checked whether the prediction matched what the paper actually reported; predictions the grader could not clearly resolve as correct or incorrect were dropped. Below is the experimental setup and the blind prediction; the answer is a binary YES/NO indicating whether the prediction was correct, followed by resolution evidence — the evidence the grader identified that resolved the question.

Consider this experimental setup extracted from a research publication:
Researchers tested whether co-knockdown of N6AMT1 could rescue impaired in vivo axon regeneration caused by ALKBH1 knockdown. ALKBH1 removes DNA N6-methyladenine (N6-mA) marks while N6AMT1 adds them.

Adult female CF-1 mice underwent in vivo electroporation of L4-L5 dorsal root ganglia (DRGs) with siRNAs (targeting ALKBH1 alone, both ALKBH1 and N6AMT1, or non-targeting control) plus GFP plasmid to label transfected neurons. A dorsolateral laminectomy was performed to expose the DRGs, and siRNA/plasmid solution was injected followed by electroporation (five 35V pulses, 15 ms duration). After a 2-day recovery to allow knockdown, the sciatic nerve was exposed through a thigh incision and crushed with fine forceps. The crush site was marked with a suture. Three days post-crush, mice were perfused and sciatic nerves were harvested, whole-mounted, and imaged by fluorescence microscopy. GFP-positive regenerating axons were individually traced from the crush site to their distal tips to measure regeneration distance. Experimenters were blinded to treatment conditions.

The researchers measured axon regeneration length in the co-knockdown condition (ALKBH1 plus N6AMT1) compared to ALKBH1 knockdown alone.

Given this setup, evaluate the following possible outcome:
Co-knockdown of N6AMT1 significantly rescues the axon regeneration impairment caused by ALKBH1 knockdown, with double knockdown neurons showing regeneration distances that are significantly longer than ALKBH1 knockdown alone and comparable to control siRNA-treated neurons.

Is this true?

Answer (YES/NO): YES